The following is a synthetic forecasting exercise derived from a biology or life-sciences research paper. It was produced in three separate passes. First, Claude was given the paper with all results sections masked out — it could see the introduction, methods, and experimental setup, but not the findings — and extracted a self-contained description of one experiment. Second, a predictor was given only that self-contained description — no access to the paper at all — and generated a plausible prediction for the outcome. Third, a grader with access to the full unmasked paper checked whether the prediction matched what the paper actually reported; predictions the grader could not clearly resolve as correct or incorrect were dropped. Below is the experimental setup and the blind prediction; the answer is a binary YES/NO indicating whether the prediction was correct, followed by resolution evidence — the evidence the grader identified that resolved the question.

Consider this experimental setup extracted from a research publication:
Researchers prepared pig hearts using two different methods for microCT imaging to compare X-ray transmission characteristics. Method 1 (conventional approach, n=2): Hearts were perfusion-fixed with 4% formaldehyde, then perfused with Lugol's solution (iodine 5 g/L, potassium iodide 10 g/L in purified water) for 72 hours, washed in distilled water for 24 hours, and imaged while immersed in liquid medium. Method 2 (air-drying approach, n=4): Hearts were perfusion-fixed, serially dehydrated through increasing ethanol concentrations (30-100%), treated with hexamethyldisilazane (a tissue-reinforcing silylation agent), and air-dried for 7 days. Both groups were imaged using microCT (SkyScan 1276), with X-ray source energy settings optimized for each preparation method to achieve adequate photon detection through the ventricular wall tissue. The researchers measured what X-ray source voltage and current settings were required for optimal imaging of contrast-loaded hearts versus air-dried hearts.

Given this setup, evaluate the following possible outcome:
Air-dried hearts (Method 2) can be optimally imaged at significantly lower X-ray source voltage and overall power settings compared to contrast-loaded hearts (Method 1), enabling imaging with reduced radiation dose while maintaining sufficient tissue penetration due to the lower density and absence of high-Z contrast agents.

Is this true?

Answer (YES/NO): YES